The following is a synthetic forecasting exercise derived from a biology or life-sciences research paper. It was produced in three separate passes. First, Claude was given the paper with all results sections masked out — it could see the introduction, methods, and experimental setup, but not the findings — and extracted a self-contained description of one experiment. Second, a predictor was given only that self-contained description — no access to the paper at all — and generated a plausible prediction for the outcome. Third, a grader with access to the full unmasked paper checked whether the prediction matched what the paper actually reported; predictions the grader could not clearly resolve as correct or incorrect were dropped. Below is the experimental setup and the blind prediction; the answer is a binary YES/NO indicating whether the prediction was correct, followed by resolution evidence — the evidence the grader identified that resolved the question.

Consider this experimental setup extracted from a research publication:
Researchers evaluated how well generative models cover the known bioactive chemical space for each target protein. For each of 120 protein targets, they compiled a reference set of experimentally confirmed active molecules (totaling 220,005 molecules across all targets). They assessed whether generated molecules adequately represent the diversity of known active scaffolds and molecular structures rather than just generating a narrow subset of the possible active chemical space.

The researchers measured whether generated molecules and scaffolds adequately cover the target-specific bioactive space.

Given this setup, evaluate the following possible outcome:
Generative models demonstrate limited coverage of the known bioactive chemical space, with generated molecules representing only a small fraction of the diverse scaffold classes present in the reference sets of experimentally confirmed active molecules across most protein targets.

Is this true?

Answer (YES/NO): YES